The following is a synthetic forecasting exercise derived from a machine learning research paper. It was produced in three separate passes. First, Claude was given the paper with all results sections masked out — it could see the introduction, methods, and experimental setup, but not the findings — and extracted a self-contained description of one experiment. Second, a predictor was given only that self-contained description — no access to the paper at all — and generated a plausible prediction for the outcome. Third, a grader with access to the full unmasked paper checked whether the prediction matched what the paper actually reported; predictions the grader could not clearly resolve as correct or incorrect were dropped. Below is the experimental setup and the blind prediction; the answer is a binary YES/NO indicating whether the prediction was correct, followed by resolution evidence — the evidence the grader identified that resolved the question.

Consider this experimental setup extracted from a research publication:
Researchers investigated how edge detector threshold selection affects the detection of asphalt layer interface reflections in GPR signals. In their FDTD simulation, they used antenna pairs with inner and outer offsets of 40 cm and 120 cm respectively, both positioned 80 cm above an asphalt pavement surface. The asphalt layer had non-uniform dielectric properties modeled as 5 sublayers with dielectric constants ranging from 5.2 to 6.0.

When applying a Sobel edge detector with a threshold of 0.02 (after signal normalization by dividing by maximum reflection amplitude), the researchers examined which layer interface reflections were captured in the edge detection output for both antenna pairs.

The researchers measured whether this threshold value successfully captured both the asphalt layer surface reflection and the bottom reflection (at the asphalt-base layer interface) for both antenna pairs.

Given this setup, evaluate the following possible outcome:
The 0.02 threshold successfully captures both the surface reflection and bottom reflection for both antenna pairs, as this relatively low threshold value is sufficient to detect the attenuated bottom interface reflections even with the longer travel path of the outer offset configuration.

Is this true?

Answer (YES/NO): NO